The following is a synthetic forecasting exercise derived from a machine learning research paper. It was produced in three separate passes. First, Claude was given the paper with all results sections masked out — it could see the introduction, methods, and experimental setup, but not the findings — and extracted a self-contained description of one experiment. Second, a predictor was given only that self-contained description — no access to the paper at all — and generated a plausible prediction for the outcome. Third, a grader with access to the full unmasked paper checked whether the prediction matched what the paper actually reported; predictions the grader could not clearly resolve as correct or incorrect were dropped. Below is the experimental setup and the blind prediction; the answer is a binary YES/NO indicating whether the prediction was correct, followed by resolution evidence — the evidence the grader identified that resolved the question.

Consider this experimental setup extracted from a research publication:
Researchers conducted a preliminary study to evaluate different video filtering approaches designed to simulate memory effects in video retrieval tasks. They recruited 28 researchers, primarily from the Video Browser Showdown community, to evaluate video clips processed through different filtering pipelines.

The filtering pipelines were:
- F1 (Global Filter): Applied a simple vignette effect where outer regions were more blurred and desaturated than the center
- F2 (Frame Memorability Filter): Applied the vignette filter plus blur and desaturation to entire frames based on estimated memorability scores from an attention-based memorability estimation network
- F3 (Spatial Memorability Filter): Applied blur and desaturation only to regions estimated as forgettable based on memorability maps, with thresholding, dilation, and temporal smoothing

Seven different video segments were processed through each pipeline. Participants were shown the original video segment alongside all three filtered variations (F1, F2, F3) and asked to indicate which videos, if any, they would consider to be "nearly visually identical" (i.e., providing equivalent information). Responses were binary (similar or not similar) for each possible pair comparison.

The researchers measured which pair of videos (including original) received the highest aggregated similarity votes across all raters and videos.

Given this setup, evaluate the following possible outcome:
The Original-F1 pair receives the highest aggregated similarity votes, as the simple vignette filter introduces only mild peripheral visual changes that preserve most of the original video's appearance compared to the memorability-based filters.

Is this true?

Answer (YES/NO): YES